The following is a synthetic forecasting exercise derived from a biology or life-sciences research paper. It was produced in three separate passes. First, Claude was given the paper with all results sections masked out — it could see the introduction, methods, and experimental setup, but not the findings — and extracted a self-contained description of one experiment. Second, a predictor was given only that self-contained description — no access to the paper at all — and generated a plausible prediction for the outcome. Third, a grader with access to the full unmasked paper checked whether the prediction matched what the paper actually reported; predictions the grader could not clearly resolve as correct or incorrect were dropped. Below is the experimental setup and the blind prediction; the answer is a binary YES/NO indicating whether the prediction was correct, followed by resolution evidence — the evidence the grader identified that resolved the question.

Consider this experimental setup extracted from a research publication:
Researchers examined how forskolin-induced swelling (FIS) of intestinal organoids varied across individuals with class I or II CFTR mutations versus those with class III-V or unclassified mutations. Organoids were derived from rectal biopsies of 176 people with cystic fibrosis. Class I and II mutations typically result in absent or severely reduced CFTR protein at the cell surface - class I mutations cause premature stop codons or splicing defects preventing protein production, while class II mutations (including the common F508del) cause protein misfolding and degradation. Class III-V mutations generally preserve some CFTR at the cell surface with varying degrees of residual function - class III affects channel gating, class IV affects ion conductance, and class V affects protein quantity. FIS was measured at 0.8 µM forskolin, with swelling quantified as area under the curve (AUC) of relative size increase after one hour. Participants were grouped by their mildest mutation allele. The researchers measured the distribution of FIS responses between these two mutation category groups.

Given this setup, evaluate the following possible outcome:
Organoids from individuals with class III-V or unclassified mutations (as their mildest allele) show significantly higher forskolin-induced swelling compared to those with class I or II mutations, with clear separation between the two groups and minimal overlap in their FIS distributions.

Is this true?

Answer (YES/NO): NO